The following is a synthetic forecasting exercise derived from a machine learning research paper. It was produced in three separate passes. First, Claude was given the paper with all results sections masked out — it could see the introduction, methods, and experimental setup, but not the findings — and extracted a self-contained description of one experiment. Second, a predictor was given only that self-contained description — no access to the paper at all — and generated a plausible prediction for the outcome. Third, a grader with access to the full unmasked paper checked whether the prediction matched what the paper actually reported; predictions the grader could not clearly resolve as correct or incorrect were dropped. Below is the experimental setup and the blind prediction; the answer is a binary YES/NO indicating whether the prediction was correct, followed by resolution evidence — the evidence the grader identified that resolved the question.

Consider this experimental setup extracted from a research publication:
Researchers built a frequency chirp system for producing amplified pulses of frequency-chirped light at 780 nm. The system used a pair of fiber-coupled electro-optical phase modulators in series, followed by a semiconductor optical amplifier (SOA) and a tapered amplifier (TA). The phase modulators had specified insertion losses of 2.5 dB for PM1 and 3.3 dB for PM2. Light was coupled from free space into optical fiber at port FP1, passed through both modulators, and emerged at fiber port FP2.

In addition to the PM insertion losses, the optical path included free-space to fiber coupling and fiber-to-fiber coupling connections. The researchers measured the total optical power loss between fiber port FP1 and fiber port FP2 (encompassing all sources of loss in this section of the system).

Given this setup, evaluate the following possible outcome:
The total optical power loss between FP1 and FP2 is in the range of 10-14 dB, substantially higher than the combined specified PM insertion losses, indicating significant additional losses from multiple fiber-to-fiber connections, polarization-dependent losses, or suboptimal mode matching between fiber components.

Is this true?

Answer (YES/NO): YES